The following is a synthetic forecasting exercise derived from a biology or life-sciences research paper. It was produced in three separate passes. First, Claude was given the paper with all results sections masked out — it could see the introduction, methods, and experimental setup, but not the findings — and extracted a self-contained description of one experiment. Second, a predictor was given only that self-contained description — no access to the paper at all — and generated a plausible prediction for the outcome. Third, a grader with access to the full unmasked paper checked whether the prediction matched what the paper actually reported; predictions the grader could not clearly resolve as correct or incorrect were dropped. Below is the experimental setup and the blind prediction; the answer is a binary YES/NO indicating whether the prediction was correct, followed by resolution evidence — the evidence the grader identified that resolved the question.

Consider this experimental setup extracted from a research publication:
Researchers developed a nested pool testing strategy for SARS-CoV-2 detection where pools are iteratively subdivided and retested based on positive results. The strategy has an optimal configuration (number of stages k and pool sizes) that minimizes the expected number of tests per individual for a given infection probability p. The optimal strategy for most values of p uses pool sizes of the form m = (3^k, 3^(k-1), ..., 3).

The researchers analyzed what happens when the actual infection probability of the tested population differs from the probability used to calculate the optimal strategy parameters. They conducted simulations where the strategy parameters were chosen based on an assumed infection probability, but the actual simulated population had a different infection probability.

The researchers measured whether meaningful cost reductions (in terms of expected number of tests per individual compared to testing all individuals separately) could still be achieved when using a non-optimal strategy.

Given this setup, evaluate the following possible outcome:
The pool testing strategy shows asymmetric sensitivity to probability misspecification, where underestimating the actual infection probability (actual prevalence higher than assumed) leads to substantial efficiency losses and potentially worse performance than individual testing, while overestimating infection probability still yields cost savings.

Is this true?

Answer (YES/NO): NO